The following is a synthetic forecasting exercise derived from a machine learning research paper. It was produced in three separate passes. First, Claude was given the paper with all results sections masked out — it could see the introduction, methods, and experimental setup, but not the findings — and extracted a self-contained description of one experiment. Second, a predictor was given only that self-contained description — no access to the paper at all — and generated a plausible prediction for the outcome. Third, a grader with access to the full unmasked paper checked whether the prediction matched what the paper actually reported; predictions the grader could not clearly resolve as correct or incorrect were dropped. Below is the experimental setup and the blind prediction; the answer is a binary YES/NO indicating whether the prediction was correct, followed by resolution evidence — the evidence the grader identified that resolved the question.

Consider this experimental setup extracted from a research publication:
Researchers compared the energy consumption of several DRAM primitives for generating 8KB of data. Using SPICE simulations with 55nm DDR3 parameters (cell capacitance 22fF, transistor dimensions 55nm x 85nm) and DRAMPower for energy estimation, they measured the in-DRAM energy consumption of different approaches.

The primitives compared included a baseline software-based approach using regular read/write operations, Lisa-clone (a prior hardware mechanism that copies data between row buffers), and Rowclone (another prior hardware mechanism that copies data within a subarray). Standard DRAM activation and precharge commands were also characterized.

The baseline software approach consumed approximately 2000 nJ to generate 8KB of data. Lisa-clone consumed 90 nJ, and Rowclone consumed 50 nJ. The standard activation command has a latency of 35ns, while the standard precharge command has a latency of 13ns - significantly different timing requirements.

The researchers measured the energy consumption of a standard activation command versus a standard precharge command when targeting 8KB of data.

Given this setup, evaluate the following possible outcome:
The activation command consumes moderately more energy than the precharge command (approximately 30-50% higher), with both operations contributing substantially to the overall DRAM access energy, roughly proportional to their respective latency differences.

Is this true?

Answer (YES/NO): NO